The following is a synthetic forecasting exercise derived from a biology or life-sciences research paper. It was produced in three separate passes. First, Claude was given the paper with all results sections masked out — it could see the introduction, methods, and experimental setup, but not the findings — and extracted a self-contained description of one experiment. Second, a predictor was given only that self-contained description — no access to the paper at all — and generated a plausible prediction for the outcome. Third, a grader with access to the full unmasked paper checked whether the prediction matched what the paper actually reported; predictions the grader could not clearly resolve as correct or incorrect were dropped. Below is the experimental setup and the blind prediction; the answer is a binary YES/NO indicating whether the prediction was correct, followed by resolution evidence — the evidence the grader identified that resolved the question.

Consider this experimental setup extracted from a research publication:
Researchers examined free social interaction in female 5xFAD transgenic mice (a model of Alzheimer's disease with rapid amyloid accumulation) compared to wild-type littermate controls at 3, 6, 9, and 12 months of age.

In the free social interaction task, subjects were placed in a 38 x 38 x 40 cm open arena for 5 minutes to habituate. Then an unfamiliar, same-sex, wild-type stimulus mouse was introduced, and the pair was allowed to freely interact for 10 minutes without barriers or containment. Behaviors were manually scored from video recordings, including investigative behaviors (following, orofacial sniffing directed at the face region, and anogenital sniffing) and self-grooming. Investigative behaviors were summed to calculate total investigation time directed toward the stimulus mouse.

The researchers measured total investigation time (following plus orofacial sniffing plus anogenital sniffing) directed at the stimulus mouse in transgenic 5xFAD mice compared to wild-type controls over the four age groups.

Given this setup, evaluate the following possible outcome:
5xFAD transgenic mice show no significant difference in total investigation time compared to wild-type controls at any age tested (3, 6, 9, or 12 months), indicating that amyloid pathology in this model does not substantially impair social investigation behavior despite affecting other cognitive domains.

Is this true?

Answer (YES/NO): NO